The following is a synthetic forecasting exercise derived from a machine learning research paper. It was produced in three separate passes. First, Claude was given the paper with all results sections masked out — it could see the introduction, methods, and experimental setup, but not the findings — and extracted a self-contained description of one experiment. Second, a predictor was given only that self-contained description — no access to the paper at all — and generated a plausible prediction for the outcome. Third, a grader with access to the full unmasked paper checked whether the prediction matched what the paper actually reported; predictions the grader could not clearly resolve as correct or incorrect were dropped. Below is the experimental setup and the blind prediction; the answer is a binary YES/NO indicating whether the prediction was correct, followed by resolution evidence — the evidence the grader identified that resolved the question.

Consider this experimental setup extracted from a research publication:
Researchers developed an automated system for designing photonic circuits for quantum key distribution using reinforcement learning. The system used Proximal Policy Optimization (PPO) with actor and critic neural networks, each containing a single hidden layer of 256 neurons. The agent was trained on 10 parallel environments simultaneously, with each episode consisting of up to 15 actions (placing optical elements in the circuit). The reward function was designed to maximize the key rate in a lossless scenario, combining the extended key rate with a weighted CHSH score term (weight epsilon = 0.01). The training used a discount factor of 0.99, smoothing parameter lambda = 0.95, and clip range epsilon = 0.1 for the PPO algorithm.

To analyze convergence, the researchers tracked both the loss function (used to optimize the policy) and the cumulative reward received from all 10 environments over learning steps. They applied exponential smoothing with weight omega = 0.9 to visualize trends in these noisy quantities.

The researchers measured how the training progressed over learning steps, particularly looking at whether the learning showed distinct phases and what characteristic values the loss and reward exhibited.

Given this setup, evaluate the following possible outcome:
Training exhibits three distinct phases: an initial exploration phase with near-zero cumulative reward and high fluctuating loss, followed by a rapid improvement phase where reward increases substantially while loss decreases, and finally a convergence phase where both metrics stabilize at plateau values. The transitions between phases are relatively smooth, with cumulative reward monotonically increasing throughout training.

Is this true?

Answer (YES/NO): NO